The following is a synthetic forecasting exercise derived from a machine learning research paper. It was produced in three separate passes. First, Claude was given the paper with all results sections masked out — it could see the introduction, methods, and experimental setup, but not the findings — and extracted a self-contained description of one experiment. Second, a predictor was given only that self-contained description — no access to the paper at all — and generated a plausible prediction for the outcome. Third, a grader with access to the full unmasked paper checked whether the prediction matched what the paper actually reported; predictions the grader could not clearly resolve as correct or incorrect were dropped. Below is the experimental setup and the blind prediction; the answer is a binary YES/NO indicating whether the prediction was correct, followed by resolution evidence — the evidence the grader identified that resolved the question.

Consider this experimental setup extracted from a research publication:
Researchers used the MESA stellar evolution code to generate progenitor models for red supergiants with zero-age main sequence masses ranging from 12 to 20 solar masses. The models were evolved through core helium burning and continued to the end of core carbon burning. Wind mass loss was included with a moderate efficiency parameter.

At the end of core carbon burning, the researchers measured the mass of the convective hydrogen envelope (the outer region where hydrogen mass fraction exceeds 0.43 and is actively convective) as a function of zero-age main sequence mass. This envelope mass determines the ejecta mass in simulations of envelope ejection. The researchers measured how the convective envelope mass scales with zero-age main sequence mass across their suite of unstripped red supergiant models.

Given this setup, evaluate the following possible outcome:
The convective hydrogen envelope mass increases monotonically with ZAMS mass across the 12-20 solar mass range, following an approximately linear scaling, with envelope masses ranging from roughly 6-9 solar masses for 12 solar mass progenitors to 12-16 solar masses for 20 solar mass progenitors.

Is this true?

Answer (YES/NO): NO